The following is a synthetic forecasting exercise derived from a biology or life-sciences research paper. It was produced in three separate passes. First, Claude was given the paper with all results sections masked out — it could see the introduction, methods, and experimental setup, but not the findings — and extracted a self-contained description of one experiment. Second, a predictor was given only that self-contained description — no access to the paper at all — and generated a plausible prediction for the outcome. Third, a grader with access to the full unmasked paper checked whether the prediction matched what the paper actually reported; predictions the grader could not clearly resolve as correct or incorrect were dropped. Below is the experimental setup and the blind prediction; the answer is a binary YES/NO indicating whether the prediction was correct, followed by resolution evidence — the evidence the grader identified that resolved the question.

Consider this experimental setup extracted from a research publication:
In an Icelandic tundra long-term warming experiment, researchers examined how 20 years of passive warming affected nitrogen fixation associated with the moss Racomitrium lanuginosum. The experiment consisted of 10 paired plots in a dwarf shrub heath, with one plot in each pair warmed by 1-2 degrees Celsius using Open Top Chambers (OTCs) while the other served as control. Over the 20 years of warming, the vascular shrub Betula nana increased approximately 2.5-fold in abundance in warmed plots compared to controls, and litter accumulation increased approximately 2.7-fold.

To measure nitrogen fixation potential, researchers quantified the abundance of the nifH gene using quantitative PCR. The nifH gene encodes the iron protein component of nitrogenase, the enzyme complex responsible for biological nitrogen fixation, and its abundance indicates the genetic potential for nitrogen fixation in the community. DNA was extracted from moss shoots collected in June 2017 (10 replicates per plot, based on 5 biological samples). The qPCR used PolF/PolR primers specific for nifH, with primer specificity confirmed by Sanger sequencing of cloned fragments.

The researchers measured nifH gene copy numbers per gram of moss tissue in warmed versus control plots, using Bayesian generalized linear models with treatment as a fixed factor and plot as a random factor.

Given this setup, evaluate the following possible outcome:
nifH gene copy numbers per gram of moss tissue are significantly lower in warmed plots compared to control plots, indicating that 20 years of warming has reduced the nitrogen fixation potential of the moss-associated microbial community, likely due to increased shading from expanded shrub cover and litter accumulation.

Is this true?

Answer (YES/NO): NO